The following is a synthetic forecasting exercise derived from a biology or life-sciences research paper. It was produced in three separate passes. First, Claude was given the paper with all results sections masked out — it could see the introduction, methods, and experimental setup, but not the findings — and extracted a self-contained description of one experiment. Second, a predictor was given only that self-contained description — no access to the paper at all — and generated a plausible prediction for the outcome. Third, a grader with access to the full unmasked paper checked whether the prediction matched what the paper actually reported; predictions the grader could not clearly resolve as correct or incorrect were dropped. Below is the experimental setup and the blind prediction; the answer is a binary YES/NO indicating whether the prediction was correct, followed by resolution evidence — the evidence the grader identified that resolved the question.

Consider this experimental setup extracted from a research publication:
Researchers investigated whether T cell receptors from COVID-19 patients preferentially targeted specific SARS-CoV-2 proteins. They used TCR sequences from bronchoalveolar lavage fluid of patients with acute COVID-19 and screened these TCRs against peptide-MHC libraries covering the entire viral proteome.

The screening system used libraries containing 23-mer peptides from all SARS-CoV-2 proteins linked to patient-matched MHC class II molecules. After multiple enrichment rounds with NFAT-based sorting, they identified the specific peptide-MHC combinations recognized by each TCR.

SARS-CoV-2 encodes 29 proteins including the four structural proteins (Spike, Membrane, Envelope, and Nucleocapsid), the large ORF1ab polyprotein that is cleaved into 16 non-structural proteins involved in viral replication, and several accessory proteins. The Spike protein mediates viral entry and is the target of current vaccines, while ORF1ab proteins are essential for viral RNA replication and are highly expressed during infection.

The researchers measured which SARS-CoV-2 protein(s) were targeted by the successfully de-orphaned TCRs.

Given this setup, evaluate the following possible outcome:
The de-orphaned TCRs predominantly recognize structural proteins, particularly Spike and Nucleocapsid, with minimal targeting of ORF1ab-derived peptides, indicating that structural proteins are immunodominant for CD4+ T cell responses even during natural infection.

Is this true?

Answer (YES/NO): YES